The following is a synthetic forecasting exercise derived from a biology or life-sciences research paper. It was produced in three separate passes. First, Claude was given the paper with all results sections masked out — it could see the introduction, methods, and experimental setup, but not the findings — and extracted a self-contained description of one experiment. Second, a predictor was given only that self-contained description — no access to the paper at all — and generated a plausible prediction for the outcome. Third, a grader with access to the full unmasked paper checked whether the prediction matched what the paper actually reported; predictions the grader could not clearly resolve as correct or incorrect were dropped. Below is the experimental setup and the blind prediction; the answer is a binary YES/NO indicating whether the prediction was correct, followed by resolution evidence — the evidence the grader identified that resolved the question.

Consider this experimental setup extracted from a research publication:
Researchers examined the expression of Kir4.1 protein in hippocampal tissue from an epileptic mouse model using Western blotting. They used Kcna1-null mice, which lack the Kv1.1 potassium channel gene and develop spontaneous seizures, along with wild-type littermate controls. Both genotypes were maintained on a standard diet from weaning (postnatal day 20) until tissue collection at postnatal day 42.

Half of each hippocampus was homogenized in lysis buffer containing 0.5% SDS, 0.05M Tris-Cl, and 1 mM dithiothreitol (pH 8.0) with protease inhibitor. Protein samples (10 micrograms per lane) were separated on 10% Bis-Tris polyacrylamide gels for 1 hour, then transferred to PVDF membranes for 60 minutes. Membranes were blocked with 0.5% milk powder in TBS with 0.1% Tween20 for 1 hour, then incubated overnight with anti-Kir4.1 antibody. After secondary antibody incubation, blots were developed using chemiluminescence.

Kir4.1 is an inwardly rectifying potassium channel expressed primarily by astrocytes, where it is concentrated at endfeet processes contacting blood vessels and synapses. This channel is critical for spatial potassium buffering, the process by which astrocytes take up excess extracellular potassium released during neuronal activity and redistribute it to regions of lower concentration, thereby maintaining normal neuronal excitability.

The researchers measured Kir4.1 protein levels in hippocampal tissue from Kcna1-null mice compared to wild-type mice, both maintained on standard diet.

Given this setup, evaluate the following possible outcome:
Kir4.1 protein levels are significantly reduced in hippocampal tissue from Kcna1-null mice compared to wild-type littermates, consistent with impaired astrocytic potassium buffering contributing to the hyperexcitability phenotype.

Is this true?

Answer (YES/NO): NO